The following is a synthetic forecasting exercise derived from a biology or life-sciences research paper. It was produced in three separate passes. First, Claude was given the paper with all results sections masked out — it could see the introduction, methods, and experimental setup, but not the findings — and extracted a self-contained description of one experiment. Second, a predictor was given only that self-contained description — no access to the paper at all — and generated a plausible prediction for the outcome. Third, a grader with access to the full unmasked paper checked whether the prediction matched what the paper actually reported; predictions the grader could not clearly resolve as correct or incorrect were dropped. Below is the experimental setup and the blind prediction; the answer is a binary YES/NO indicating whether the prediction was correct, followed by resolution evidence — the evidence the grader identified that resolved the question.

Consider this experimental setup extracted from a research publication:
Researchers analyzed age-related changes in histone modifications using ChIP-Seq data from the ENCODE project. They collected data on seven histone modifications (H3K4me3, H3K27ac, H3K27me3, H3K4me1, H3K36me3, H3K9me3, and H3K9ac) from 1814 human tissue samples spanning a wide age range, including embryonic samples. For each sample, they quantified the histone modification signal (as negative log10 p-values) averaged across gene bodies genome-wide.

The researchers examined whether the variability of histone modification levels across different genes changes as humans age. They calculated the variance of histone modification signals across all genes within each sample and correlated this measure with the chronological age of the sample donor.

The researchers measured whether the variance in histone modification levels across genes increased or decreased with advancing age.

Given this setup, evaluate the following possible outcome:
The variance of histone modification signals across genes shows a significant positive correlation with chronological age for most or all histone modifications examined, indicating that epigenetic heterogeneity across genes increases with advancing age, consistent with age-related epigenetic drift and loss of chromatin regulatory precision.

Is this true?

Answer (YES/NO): YES